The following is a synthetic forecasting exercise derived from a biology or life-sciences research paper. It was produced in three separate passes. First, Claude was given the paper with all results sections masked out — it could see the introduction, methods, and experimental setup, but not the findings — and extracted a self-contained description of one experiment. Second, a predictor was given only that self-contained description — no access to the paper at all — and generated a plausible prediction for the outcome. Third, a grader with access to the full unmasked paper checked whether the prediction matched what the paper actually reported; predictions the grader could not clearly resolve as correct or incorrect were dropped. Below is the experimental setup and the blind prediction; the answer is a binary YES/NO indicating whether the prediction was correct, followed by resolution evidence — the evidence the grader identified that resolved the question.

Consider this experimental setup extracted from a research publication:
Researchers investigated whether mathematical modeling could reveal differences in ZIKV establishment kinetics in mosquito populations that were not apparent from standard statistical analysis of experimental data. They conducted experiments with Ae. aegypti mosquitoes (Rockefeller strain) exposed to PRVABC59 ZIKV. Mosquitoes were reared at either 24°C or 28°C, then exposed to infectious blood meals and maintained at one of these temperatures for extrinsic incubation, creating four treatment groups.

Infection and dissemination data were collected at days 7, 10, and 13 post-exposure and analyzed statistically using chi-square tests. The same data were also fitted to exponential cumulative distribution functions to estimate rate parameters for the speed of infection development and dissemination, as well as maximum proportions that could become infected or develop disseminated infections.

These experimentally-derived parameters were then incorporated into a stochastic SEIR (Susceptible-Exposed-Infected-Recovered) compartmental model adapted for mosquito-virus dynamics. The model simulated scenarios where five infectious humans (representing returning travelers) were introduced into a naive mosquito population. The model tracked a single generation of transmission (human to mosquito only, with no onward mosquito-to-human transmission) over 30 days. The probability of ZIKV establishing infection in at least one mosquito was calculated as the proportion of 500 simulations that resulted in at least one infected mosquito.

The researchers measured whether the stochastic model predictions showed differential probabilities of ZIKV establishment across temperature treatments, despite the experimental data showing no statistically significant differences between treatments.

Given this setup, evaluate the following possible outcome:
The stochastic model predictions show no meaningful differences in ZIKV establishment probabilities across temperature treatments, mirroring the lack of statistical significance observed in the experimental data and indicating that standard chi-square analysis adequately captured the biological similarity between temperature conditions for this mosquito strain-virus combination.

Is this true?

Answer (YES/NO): NO